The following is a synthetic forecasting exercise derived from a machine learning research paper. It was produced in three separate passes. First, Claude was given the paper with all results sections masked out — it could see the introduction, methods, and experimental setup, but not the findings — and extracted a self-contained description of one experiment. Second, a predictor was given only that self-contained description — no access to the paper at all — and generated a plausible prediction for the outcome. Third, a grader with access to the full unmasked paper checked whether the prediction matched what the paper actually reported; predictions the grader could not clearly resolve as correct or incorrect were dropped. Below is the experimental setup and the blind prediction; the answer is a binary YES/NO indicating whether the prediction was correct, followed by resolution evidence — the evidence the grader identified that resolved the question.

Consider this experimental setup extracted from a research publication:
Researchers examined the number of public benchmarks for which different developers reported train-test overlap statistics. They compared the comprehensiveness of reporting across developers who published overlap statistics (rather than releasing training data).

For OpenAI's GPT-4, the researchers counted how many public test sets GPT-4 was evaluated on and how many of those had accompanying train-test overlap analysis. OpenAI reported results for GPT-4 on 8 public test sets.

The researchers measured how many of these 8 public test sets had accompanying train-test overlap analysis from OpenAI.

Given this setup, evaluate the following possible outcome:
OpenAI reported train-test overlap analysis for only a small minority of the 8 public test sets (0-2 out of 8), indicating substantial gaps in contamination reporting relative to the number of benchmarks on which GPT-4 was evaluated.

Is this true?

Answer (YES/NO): NO